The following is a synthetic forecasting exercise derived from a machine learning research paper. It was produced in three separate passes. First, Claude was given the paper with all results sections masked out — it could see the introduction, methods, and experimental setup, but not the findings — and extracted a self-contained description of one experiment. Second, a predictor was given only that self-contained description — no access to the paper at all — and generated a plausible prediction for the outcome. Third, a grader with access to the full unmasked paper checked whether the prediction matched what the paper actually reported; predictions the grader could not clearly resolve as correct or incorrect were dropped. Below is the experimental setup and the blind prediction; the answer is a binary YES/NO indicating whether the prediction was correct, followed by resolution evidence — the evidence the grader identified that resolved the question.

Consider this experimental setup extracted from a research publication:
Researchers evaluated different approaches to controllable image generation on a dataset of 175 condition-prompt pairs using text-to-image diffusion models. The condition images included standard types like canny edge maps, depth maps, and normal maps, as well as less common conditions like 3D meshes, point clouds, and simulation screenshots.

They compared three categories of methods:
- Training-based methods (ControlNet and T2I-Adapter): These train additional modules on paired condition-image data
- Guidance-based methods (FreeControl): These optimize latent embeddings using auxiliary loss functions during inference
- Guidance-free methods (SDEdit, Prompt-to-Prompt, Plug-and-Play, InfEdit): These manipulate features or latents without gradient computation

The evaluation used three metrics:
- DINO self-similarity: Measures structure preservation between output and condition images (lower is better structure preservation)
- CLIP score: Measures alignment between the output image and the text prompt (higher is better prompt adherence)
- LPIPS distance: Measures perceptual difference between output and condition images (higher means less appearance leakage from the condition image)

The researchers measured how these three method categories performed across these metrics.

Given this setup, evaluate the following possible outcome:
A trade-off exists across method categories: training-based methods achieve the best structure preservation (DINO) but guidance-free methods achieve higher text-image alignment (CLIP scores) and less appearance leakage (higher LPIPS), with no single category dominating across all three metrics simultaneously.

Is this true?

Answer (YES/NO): NO